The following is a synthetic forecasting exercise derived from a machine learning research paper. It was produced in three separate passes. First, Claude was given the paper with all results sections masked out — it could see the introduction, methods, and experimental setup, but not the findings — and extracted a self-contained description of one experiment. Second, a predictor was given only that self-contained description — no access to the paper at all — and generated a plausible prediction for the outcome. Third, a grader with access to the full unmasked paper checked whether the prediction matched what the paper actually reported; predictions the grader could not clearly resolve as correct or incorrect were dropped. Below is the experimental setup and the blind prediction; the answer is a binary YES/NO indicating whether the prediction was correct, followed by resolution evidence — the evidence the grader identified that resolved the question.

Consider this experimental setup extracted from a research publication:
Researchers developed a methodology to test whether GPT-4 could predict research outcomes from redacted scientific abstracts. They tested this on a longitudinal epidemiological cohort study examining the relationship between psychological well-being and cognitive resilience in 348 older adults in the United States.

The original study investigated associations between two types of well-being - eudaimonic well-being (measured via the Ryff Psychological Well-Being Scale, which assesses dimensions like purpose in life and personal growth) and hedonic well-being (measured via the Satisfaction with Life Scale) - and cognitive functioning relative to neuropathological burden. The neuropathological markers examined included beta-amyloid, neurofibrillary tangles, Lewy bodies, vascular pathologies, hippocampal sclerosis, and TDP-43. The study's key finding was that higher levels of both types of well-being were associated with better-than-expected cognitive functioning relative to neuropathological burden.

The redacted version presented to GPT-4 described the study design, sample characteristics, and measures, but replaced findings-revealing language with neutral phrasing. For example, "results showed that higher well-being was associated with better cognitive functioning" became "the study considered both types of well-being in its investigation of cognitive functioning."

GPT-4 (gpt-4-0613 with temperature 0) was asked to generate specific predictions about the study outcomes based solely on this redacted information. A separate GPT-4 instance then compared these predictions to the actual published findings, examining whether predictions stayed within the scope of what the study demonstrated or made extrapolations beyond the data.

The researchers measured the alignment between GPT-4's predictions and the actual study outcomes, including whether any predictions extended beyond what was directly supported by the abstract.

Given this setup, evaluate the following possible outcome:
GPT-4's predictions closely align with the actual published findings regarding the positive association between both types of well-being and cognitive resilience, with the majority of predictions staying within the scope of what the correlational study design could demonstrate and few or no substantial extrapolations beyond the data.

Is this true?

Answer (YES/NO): NO